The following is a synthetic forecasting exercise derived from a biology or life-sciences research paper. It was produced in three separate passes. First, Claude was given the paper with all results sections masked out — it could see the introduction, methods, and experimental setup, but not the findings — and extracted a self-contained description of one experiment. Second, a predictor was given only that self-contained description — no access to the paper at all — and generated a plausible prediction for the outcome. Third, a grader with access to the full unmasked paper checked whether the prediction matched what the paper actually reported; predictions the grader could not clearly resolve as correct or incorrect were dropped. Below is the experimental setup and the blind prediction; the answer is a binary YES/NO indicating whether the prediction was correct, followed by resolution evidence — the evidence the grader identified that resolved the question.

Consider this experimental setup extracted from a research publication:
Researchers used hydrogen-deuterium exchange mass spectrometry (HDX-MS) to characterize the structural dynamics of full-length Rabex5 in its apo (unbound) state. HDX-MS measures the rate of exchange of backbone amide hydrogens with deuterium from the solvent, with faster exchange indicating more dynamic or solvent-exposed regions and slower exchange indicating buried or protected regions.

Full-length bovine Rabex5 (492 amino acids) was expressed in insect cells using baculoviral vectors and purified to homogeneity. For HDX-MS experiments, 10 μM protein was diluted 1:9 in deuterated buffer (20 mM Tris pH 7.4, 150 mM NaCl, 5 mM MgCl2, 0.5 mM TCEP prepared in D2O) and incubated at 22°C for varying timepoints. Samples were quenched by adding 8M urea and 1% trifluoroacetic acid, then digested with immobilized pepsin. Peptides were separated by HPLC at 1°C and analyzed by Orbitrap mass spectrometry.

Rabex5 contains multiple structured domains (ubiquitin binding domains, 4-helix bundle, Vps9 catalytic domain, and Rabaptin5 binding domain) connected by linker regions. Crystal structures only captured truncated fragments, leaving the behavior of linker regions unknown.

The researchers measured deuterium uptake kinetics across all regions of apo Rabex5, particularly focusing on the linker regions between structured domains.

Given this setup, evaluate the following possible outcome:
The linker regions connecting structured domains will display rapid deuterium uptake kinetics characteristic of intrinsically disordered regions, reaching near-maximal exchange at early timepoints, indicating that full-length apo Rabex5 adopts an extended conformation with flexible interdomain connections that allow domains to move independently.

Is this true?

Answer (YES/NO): NO